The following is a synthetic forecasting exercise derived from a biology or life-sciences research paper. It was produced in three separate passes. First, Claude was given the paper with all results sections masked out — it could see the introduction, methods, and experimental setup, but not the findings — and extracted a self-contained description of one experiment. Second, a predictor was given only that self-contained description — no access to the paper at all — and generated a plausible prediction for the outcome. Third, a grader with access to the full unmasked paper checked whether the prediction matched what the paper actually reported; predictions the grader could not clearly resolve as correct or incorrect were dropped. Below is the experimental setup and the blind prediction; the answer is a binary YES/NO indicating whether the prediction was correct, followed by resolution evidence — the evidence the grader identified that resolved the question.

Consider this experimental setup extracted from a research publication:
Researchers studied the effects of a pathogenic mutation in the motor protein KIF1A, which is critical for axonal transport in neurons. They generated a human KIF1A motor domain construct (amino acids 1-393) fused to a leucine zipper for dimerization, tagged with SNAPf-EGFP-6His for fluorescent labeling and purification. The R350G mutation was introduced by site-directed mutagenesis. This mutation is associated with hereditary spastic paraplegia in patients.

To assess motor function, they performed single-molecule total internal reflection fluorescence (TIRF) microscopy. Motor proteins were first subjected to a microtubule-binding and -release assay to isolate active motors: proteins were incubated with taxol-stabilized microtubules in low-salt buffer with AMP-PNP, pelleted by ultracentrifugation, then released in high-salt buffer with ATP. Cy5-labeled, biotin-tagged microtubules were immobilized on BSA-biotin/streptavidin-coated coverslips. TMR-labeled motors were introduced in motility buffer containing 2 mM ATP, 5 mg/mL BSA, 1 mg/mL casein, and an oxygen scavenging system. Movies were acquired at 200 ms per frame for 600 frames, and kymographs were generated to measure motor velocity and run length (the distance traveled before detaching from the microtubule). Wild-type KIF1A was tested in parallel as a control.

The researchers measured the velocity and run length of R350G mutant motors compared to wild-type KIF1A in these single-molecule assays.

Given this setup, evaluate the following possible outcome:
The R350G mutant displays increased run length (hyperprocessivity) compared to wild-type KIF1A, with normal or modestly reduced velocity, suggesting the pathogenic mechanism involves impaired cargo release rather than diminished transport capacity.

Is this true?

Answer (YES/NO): NO